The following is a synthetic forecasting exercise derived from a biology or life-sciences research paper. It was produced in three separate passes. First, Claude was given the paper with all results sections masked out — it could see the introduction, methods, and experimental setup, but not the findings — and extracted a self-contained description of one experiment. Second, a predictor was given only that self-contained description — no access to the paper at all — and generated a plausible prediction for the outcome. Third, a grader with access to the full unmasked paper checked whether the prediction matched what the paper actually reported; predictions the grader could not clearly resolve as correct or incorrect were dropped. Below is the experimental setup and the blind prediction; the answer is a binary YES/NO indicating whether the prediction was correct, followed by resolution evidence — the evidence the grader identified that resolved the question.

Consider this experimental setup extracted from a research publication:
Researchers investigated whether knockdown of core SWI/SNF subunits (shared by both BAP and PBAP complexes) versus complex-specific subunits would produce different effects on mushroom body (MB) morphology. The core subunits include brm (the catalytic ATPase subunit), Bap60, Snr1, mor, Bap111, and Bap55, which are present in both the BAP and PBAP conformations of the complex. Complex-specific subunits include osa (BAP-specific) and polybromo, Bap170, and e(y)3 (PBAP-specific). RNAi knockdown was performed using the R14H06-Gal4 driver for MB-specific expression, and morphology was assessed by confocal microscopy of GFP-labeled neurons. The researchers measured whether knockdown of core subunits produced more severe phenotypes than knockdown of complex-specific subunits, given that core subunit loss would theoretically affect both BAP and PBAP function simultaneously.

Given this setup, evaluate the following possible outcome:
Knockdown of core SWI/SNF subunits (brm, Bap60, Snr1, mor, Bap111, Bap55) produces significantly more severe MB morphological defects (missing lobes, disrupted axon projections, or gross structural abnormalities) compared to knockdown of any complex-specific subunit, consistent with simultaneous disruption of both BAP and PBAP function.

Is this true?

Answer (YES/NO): NO